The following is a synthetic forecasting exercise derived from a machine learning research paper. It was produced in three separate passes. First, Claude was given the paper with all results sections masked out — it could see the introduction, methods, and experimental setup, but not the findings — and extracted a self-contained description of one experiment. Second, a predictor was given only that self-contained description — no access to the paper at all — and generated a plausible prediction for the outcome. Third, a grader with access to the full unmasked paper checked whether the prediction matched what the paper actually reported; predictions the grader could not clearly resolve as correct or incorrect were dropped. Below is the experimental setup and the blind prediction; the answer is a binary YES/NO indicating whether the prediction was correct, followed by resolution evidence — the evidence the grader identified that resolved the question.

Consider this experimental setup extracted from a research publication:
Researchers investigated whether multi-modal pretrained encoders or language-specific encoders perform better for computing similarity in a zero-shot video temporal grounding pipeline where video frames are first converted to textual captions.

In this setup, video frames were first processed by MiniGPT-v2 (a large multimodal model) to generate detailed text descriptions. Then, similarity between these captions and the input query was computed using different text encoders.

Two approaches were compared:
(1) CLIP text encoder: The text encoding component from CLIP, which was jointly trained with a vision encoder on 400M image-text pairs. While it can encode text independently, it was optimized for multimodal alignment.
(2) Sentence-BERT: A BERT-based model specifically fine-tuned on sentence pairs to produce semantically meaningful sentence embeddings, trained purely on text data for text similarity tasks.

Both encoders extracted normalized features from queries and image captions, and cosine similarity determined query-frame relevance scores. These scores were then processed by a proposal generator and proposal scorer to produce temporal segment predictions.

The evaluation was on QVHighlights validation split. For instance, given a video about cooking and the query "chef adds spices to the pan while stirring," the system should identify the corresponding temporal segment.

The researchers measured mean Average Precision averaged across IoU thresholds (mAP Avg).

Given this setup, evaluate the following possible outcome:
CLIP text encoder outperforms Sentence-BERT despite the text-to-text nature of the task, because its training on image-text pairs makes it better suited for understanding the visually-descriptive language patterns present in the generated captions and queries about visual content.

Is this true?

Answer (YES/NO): NO